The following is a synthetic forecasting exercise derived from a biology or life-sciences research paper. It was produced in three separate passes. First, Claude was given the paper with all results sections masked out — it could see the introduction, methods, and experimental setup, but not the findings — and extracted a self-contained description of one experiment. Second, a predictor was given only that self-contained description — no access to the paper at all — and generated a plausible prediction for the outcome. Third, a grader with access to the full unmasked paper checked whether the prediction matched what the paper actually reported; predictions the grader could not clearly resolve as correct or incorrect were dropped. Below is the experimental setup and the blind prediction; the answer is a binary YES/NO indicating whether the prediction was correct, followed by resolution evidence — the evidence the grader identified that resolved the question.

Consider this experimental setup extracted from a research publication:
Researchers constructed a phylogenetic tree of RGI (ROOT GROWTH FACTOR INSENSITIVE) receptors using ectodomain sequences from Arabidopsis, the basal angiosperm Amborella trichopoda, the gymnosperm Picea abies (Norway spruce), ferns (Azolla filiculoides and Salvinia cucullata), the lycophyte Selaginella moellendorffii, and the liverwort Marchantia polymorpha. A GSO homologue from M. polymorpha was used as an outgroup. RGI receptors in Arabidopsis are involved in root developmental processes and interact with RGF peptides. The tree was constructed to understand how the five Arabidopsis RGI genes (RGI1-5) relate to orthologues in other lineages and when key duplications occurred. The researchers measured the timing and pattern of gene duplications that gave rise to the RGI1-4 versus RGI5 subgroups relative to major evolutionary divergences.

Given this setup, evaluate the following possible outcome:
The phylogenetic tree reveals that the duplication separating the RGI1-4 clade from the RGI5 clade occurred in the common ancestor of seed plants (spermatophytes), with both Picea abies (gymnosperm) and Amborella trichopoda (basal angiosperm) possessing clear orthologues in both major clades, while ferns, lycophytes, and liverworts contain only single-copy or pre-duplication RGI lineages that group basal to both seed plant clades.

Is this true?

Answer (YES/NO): NO